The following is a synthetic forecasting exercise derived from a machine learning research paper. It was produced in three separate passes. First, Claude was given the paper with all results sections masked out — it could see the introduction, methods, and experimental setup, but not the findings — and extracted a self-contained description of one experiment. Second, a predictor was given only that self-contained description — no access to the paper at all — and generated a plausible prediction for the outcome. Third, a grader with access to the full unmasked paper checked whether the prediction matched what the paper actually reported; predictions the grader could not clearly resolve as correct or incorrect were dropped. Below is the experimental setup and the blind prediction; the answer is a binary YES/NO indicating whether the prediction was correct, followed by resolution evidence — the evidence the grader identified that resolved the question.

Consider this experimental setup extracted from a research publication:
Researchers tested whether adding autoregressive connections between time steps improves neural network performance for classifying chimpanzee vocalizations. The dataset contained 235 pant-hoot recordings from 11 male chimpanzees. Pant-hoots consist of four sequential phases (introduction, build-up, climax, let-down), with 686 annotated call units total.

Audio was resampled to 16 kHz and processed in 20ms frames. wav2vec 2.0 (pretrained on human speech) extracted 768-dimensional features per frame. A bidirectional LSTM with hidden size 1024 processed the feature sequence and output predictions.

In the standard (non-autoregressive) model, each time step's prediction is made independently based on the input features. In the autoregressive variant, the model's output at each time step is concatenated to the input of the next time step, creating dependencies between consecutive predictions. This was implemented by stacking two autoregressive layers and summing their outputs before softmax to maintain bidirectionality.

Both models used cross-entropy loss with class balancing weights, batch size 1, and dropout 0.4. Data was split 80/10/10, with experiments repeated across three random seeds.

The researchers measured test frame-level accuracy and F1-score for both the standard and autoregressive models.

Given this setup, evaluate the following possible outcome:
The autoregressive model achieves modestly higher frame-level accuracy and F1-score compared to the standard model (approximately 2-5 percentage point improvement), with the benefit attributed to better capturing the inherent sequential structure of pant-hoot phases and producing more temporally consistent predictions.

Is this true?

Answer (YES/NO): NO